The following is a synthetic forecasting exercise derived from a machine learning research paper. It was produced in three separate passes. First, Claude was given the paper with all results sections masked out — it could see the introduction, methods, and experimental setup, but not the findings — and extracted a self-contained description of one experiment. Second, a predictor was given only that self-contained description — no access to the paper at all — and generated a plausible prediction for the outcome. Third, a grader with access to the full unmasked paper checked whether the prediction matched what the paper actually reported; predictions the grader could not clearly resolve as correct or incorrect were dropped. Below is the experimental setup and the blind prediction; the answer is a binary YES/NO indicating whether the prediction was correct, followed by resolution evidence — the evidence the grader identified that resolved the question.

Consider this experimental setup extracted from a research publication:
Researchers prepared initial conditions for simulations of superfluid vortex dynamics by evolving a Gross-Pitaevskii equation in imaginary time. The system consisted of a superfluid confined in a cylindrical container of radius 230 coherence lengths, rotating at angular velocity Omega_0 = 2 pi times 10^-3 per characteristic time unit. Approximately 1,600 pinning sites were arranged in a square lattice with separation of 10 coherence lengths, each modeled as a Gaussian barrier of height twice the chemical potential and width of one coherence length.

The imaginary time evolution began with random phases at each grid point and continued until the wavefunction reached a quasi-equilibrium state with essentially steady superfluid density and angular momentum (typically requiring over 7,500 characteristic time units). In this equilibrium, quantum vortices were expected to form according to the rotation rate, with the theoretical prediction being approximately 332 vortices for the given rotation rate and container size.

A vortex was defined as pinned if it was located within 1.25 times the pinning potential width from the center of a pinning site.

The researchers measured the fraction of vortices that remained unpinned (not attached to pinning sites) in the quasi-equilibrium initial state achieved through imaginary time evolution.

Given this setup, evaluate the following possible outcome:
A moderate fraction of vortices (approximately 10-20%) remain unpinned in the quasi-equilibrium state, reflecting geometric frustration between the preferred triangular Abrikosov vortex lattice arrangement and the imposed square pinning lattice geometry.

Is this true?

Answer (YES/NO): NO